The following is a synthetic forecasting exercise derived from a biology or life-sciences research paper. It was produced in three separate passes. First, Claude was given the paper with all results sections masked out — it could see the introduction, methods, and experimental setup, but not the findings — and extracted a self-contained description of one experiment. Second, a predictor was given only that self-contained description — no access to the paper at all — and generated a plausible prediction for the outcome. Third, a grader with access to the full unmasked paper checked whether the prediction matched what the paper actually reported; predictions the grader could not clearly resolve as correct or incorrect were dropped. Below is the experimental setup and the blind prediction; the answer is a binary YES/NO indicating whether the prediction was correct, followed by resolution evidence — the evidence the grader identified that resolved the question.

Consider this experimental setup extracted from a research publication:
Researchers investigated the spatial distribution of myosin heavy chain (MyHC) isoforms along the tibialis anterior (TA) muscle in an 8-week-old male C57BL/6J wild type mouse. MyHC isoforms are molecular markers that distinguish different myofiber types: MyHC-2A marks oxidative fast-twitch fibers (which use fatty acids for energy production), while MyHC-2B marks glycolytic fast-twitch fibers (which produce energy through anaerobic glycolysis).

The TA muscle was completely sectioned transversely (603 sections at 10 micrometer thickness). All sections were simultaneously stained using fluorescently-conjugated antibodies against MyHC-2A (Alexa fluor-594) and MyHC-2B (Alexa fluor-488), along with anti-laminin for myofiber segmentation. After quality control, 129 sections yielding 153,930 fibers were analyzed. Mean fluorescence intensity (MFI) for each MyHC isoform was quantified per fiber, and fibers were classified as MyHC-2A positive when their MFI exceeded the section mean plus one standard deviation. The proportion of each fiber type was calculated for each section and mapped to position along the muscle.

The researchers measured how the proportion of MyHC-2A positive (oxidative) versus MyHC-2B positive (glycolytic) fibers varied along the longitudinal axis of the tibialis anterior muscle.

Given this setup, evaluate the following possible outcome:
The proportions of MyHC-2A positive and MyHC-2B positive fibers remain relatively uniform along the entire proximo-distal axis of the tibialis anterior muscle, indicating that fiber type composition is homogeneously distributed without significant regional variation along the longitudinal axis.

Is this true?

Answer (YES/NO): NO